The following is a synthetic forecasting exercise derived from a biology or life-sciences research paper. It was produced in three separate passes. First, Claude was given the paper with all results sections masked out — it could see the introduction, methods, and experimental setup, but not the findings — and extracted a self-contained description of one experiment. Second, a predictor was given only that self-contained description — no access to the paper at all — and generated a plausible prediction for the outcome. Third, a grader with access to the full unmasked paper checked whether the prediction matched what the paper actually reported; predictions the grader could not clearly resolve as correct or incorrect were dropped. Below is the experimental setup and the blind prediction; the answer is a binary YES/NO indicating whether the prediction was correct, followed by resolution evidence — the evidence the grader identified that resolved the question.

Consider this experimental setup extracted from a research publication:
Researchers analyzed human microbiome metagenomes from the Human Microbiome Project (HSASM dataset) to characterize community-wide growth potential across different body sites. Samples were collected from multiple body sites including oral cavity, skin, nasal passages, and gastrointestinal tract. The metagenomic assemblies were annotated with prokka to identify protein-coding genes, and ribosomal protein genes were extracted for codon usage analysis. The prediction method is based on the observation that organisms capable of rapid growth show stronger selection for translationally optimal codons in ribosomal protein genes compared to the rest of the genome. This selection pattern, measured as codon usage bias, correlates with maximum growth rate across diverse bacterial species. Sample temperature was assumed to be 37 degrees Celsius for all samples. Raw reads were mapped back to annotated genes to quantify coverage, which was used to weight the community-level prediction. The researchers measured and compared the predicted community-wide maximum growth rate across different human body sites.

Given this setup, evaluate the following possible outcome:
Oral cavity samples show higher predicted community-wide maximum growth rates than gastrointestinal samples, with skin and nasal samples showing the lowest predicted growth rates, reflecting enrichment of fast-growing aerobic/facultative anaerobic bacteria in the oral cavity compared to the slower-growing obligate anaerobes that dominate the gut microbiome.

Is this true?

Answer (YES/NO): NO